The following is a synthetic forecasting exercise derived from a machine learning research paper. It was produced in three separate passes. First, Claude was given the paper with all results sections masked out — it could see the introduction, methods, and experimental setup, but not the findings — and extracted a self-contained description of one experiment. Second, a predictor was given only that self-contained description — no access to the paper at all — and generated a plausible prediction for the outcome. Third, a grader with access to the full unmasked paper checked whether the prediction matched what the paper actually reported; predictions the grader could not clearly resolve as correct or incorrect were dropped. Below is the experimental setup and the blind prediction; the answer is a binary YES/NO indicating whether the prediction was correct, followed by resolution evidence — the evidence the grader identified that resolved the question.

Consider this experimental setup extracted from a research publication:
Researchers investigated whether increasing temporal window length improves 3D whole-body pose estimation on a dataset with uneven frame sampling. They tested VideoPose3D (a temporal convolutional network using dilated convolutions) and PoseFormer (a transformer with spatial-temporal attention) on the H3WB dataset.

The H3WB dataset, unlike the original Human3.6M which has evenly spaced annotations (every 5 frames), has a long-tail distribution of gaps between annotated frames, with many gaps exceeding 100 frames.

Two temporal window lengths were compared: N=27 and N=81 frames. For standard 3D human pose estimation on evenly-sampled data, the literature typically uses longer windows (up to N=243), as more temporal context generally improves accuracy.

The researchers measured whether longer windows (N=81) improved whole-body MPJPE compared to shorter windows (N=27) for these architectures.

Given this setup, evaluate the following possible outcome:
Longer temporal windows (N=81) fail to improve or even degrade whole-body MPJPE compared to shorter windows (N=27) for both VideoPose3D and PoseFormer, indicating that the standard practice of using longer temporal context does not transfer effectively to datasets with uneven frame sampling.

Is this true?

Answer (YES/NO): YES